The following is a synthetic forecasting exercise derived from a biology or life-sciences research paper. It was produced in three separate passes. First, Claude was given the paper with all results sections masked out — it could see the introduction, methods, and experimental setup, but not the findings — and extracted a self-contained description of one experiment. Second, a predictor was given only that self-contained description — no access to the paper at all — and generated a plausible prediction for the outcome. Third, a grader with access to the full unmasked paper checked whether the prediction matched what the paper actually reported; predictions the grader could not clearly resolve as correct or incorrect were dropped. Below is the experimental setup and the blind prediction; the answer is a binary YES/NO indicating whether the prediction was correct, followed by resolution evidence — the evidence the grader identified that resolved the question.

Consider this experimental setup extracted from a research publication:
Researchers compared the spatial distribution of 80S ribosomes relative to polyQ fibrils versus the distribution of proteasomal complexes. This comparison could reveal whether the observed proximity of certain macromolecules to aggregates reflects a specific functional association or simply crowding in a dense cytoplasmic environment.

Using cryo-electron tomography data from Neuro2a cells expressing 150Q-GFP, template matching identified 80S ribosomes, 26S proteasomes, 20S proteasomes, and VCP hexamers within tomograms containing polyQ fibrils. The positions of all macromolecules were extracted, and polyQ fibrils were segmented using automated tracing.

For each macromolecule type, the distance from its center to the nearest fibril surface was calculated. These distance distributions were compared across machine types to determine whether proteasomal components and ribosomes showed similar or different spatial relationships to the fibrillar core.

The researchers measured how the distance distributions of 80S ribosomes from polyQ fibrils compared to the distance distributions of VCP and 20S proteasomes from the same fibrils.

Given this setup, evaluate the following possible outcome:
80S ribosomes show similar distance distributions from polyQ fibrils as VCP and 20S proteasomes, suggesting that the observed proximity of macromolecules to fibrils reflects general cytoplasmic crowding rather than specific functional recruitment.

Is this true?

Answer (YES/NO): NO